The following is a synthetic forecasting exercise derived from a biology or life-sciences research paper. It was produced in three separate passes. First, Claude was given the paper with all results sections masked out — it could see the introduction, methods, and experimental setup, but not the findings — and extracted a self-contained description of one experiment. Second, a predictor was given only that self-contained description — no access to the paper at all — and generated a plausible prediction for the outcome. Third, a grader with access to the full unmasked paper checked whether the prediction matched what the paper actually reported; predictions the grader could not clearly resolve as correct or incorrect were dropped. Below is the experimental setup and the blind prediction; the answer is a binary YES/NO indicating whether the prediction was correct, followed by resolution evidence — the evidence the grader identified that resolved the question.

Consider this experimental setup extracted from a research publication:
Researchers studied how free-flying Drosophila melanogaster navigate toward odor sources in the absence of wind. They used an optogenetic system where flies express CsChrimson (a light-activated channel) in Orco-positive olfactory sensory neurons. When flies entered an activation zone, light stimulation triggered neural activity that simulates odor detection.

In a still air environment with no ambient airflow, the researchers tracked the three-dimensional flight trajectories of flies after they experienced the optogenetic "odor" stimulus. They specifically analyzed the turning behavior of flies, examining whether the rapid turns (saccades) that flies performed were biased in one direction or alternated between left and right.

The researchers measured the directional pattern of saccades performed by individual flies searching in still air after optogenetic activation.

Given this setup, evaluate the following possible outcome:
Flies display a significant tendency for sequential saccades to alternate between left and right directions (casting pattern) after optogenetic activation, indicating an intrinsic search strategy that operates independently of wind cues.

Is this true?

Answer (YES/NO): NO